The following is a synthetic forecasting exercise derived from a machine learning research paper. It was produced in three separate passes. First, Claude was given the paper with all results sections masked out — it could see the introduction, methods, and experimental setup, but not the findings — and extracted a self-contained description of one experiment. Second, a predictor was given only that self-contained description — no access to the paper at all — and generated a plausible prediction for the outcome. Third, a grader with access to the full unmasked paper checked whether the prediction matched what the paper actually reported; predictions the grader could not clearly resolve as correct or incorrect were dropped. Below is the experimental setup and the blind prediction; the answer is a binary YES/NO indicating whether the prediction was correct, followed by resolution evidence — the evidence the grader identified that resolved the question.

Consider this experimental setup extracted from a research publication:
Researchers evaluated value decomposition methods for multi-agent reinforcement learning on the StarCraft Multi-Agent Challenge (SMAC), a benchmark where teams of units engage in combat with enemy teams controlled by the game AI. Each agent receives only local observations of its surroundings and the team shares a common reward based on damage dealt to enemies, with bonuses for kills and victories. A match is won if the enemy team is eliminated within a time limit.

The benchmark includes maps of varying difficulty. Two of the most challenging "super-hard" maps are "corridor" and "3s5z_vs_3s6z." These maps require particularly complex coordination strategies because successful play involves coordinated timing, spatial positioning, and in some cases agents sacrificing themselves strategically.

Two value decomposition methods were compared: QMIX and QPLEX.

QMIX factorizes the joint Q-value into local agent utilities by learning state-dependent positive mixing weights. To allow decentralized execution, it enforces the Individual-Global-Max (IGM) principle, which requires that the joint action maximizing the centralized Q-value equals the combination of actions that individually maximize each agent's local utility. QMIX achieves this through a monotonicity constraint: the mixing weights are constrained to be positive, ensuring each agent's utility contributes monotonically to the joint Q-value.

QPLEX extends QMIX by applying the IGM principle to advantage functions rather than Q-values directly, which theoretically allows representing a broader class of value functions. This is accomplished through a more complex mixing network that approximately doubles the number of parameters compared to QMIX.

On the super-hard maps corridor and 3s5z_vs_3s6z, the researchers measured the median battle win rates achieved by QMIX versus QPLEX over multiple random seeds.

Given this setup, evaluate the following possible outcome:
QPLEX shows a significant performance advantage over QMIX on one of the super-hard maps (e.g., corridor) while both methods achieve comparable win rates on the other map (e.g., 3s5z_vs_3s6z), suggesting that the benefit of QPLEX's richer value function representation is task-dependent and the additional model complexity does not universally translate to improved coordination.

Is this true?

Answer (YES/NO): NO